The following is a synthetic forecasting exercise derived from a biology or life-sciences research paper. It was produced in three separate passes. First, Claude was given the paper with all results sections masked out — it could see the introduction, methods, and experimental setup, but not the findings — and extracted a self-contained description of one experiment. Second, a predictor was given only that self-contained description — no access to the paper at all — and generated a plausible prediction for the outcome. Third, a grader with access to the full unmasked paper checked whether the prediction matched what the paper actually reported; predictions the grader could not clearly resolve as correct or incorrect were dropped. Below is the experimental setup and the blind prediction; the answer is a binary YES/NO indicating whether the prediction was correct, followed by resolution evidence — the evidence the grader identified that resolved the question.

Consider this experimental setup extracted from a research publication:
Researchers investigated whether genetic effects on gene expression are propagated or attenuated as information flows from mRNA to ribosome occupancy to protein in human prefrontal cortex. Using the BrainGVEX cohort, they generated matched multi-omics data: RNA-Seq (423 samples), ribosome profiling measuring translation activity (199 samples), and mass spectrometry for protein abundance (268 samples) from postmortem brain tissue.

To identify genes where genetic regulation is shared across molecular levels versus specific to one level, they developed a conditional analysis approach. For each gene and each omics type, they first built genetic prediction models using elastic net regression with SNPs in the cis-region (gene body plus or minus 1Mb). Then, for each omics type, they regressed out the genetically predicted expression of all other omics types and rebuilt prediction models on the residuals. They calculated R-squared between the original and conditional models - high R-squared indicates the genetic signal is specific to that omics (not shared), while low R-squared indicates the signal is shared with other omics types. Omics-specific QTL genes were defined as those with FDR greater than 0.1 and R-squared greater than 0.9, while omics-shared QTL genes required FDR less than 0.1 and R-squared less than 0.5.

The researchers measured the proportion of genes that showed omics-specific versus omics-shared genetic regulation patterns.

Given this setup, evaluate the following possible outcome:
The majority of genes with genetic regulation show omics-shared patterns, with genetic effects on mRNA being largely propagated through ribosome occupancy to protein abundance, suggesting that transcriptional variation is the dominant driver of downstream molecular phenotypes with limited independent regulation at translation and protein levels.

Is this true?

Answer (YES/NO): NO